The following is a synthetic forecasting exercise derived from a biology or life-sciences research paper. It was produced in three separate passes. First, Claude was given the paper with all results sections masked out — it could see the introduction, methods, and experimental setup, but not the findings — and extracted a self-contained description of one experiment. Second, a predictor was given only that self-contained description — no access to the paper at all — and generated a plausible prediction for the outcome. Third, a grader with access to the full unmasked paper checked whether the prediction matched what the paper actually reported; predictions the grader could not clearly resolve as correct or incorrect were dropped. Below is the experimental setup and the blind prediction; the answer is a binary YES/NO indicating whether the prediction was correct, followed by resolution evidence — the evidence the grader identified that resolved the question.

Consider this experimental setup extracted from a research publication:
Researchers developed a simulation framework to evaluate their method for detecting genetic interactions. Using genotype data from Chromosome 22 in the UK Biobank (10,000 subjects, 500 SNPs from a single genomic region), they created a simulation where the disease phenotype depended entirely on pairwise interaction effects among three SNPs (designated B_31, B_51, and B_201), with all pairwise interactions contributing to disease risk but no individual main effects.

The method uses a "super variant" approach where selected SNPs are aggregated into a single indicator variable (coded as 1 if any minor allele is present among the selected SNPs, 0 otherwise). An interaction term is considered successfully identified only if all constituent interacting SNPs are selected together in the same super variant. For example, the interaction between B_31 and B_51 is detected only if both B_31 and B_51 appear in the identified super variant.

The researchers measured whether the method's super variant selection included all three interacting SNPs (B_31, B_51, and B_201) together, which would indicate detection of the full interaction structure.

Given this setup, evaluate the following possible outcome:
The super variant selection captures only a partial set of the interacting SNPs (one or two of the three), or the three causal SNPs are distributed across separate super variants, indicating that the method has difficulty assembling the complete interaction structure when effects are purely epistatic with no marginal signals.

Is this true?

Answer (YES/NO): NO